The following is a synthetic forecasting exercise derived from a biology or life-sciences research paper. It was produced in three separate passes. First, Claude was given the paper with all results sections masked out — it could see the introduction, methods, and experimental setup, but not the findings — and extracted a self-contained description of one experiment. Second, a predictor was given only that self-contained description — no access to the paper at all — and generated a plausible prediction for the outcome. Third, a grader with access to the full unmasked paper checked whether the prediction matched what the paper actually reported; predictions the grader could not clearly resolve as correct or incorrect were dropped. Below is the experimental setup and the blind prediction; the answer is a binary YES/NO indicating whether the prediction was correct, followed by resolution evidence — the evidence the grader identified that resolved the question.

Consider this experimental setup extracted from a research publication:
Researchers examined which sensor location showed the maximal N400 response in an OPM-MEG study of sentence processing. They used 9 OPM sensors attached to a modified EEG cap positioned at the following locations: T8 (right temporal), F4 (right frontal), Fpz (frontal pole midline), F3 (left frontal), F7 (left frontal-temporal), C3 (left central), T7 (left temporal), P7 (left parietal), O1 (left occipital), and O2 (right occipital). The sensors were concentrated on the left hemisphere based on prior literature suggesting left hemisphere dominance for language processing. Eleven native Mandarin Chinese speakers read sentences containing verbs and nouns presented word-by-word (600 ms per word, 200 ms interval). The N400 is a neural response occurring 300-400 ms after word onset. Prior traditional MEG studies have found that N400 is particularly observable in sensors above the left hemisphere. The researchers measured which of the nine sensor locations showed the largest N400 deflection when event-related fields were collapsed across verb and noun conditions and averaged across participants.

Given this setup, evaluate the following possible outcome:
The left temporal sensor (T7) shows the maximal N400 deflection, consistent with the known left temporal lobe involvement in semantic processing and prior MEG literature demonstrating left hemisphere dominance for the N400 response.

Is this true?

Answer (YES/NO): NO